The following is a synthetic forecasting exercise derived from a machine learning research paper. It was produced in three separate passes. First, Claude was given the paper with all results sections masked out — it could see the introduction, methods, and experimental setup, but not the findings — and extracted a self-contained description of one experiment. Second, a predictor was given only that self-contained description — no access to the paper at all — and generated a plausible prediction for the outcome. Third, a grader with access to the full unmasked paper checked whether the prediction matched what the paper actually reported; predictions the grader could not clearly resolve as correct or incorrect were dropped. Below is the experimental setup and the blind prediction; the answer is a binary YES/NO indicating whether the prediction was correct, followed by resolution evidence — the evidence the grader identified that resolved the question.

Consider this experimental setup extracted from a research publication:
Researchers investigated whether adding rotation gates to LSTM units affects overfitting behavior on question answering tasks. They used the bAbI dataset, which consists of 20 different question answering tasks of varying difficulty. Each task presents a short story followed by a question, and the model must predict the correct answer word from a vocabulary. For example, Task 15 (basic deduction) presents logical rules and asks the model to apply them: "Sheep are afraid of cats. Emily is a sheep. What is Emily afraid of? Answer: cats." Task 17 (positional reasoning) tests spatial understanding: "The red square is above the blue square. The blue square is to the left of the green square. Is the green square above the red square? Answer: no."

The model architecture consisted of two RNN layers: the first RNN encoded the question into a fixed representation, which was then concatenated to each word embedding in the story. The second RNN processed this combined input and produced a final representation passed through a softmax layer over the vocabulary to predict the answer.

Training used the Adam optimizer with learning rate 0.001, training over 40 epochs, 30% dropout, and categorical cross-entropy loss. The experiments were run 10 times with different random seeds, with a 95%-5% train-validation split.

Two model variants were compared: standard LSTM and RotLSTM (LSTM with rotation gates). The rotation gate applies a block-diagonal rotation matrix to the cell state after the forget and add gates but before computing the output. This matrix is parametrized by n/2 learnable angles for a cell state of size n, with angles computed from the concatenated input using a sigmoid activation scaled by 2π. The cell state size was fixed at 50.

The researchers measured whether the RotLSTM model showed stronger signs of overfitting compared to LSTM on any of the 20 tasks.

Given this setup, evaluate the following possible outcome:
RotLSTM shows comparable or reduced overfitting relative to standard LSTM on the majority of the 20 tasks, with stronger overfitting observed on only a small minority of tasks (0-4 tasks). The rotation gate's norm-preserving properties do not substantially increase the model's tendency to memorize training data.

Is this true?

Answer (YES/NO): YES